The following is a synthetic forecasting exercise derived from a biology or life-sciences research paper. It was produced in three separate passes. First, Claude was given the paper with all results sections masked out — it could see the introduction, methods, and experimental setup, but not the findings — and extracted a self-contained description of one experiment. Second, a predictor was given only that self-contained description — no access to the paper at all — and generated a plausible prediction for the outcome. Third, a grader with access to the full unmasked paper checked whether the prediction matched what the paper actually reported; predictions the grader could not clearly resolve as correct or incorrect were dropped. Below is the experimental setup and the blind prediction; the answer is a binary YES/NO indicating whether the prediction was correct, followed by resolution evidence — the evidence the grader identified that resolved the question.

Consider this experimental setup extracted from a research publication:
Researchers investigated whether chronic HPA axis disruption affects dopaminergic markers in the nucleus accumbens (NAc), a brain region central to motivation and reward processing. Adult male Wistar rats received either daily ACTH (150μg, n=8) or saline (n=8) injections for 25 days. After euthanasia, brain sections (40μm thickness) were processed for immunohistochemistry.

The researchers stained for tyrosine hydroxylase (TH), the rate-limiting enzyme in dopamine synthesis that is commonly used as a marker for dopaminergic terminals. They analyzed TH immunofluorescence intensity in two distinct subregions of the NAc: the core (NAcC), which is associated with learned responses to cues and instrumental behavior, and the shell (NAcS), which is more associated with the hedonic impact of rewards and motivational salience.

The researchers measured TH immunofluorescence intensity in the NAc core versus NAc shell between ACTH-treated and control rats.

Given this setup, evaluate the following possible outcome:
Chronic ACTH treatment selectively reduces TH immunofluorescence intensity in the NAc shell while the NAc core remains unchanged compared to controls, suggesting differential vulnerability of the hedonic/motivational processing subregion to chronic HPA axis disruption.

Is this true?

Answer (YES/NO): YES